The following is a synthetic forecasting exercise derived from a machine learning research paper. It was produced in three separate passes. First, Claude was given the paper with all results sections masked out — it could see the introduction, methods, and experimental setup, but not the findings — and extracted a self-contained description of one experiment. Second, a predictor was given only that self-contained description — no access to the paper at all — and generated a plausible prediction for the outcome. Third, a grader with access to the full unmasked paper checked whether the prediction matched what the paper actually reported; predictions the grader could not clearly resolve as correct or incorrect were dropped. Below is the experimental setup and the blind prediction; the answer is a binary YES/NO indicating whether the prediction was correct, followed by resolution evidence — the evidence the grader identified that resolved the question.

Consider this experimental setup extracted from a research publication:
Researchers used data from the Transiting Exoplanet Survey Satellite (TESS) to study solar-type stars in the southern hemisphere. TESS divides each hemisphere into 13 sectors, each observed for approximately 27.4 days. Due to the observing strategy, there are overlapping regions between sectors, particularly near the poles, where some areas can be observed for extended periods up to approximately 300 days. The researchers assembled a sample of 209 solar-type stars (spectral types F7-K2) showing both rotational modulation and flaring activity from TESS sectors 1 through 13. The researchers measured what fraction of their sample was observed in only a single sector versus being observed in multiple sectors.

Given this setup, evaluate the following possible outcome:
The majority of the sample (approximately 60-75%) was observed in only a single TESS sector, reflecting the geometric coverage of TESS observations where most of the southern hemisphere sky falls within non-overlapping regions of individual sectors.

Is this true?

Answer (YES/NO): NO